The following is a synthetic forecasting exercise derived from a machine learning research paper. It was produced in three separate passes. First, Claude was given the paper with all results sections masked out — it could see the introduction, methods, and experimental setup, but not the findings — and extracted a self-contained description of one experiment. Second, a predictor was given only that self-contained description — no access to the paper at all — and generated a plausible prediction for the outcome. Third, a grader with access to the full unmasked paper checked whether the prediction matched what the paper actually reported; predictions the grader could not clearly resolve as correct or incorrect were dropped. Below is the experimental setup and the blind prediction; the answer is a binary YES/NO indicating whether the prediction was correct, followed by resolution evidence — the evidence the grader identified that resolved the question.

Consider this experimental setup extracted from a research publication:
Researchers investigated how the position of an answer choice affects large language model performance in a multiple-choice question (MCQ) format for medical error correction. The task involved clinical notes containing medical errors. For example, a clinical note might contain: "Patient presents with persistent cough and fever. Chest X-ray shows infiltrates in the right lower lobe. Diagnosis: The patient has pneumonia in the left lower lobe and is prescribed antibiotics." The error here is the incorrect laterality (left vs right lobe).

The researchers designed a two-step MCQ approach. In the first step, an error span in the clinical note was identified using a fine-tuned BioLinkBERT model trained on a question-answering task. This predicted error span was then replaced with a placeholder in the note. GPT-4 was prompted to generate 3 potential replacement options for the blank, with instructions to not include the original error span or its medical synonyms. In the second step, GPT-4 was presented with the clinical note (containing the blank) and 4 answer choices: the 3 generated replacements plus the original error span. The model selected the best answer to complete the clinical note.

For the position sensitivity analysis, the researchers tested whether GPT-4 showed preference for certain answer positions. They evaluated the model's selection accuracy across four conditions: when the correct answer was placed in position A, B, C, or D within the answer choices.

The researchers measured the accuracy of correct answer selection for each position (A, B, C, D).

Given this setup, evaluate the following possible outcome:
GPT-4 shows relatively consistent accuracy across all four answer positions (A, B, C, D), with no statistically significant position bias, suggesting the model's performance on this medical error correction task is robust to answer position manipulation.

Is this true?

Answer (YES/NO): NO